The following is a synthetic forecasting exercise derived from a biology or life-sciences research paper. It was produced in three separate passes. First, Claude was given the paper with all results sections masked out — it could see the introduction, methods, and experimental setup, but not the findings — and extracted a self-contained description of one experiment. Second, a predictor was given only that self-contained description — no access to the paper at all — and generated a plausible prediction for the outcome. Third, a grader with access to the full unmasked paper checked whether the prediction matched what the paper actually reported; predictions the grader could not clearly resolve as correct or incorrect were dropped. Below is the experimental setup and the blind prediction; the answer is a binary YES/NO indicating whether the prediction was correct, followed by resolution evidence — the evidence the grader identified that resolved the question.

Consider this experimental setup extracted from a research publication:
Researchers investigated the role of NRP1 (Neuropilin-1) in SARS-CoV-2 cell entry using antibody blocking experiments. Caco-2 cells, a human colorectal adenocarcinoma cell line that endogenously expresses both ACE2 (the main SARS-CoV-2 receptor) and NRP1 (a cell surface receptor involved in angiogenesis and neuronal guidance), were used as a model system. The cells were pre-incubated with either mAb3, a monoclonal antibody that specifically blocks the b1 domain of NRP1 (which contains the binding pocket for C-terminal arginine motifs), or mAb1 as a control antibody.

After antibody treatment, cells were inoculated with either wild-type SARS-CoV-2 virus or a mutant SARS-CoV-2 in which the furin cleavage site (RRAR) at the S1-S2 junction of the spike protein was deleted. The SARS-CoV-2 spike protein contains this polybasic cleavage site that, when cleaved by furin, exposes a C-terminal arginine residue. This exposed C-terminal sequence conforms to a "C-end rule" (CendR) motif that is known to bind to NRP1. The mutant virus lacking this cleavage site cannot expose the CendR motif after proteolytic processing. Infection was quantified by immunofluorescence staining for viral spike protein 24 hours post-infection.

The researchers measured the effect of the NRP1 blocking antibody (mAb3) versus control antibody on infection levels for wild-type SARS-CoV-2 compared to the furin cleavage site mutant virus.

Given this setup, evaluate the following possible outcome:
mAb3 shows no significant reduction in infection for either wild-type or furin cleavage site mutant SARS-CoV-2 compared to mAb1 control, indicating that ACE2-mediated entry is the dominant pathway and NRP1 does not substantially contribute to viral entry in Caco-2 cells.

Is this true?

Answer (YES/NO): NO